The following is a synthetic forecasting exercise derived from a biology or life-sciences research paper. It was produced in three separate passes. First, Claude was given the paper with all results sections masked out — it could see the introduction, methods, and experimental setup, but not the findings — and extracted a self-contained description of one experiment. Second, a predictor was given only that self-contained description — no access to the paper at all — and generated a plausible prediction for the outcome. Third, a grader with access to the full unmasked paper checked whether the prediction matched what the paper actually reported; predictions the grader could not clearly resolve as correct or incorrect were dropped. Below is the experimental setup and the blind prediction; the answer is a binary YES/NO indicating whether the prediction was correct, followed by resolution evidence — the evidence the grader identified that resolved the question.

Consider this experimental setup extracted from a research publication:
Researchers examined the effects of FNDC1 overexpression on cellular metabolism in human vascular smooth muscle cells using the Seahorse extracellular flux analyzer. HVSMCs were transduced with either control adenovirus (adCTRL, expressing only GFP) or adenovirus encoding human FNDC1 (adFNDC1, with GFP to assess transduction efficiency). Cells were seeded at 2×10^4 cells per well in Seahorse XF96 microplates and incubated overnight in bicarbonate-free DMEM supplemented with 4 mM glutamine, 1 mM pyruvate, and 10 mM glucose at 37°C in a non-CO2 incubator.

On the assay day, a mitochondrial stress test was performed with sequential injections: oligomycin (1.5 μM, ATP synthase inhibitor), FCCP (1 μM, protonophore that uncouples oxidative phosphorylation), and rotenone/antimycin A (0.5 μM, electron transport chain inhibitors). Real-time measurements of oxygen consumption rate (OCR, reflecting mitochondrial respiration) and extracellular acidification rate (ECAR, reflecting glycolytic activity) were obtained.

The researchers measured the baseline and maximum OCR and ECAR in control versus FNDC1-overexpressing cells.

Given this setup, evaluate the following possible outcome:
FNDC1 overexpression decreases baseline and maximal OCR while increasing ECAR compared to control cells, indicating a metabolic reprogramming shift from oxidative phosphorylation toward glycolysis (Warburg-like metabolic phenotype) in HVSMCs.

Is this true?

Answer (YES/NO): NO